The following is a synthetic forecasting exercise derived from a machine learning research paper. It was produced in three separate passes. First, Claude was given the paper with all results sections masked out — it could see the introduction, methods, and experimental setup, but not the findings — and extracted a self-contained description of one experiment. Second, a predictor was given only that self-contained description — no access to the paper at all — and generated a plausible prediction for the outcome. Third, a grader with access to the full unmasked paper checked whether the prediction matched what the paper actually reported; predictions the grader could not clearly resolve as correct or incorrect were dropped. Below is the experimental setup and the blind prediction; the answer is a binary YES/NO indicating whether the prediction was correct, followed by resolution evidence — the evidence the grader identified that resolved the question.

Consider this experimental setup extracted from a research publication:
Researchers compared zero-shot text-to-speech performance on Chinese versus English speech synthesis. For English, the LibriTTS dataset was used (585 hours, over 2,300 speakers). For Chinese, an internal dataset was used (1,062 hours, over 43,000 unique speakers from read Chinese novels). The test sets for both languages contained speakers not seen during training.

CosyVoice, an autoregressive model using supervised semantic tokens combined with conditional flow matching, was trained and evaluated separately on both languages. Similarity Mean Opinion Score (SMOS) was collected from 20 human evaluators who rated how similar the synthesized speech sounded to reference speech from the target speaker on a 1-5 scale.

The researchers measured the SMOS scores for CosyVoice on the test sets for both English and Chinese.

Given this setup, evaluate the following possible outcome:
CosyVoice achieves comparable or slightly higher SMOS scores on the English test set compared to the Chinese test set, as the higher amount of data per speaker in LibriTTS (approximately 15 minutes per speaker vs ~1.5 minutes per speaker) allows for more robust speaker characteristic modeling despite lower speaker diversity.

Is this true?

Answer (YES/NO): NO